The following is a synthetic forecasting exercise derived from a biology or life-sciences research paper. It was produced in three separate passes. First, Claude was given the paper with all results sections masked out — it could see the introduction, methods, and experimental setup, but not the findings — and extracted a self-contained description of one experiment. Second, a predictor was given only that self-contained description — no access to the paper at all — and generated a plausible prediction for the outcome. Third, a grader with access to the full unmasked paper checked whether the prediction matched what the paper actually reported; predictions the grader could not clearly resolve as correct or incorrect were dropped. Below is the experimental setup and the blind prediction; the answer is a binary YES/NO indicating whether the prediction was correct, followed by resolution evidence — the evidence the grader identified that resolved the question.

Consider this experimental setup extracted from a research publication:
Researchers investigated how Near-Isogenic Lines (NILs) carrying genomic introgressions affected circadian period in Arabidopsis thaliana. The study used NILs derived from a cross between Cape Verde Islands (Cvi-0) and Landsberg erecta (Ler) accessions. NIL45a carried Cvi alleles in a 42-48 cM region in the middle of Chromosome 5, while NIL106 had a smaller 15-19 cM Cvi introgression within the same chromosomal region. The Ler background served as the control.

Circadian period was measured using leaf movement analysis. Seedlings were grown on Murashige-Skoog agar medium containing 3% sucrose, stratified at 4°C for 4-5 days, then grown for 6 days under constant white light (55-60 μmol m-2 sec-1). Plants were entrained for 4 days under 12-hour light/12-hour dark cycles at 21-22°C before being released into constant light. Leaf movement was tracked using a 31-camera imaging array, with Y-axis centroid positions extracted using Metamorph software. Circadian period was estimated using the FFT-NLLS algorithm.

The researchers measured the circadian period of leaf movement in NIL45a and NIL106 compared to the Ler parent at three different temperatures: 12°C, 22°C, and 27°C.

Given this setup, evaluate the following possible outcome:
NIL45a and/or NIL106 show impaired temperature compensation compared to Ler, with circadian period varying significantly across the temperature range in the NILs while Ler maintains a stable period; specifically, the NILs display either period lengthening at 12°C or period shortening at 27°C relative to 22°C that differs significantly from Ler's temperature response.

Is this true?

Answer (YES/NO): NO